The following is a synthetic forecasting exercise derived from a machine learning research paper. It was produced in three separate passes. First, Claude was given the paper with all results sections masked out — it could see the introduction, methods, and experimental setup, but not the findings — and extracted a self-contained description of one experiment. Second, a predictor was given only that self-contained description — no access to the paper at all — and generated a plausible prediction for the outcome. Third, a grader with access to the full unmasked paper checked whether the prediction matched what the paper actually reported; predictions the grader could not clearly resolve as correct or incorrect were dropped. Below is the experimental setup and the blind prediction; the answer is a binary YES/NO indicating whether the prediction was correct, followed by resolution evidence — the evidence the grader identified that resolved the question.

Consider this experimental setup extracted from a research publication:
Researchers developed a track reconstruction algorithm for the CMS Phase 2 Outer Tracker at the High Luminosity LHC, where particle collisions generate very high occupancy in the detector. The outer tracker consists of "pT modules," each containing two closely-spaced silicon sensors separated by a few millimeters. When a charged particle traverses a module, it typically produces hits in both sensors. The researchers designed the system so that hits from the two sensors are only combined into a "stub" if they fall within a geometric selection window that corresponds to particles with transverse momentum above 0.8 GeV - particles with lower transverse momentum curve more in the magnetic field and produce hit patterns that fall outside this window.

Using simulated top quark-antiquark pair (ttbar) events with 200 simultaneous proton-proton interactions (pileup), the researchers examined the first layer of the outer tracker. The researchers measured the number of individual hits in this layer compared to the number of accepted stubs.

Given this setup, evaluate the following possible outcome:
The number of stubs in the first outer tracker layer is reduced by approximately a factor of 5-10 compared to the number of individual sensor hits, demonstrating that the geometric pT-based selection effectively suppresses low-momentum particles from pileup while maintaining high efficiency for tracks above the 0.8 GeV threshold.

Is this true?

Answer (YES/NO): YES